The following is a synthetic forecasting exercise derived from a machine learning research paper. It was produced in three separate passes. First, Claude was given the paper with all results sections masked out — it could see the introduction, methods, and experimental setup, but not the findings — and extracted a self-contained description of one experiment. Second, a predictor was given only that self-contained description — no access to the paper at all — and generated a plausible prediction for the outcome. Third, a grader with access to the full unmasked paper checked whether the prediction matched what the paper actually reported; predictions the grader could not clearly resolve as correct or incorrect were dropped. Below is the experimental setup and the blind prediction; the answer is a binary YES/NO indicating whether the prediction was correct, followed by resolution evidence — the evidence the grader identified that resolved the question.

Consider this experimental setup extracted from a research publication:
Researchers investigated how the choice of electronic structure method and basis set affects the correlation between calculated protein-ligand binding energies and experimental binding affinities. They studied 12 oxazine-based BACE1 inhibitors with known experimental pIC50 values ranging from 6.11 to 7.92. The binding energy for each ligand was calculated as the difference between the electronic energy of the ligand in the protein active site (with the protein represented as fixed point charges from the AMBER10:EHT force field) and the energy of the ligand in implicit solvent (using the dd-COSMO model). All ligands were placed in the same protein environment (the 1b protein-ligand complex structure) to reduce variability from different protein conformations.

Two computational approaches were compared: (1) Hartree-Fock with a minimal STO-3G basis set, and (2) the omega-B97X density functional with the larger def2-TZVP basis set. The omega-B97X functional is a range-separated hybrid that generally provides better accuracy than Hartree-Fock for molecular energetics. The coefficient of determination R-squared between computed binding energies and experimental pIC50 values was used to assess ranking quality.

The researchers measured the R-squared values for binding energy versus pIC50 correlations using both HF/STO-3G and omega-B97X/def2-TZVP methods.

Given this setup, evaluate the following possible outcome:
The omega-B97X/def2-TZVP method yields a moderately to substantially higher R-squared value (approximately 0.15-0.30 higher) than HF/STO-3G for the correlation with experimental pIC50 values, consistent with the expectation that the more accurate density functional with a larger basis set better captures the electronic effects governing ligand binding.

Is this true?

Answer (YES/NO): NO